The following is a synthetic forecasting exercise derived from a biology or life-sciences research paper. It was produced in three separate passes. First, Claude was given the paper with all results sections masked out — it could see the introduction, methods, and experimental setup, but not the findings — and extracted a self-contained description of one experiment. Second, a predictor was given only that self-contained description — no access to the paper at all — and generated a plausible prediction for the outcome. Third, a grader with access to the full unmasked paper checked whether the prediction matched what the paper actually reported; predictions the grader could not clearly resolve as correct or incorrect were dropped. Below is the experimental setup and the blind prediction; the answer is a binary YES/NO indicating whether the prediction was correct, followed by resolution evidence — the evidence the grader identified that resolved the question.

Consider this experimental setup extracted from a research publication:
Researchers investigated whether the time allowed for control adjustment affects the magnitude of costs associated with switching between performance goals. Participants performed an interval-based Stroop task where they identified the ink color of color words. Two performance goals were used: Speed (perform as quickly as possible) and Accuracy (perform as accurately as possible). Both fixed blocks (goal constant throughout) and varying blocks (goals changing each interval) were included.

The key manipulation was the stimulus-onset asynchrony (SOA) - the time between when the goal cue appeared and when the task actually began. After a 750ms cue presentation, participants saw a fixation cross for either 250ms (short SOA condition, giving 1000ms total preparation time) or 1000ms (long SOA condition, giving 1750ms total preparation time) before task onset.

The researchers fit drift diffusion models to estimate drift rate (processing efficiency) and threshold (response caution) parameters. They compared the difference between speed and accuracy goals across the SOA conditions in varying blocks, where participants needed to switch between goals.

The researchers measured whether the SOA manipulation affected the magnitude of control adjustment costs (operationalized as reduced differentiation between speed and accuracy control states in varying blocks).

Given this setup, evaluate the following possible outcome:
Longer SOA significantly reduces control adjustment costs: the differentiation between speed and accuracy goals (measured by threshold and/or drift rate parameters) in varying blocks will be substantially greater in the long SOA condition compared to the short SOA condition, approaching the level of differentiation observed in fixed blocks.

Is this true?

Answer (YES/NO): NO